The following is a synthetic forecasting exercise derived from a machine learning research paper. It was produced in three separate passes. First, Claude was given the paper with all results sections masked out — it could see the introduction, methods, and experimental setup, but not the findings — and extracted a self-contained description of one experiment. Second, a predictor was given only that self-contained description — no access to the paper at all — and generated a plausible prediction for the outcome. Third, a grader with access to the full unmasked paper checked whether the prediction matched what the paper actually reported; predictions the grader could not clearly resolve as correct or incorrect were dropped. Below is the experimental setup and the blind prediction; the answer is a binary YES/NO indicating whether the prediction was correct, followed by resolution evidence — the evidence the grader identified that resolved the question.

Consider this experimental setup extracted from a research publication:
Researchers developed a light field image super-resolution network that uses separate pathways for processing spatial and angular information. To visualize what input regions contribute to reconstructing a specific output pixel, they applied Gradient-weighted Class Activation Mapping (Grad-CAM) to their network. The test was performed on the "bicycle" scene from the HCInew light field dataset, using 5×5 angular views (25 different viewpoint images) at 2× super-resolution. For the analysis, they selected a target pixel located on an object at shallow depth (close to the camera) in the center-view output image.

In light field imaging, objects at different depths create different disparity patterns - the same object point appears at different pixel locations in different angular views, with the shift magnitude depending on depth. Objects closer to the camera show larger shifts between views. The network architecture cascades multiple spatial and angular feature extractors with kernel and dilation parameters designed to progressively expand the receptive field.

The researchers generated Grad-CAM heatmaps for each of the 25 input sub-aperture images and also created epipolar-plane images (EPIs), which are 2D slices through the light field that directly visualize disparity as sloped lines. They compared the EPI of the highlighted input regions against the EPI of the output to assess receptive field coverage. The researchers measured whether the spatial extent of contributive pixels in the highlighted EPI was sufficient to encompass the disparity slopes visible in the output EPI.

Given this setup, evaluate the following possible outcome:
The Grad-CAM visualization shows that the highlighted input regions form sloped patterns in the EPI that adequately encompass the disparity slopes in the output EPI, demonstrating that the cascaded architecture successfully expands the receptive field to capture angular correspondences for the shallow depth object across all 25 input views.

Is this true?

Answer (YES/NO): YES